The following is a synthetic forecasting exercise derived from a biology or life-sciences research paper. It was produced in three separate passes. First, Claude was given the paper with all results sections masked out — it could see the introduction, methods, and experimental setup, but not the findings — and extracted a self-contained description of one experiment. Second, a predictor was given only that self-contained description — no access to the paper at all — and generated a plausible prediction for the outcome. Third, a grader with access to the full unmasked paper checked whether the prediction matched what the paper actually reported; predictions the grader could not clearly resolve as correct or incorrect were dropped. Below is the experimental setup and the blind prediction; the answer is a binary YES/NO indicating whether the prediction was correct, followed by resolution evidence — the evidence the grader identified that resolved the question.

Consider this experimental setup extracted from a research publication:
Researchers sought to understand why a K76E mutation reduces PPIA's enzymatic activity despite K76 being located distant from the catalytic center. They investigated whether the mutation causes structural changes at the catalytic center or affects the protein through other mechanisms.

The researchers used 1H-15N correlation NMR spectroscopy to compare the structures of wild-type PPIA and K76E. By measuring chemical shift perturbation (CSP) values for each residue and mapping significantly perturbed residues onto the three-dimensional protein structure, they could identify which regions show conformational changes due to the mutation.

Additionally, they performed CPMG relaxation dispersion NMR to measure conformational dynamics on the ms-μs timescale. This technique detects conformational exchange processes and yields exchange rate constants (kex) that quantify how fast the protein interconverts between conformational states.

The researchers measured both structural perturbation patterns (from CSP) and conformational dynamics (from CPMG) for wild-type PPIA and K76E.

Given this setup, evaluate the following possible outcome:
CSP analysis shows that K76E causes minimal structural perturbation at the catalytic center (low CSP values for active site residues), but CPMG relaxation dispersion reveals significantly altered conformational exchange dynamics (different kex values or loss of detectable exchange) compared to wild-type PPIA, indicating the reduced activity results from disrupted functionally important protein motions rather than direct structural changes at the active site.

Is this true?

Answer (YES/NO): YES